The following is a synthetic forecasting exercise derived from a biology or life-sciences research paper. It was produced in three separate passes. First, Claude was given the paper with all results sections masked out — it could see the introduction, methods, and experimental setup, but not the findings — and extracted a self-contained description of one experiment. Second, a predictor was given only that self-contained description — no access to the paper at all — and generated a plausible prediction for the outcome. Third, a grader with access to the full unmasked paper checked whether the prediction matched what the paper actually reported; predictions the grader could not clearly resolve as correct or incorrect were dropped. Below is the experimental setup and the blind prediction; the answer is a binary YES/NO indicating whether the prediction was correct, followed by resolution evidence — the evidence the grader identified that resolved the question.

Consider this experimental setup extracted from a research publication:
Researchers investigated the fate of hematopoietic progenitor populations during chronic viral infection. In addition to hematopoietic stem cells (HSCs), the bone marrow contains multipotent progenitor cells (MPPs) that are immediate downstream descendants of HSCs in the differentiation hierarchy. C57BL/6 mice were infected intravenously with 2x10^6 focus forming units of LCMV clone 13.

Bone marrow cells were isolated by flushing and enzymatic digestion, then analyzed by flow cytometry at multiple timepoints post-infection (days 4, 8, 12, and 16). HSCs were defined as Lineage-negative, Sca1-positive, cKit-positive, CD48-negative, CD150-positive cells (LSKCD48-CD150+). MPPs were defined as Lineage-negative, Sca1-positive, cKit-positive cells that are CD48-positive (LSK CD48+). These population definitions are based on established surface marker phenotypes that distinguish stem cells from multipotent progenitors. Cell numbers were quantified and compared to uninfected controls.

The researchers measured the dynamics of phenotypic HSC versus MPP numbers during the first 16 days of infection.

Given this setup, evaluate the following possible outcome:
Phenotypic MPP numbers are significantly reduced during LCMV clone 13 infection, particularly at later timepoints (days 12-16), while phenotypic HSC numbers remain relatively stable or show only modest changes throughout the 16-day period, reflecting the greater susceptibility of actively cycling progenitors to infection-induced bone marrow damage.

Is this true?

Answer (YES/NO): NO